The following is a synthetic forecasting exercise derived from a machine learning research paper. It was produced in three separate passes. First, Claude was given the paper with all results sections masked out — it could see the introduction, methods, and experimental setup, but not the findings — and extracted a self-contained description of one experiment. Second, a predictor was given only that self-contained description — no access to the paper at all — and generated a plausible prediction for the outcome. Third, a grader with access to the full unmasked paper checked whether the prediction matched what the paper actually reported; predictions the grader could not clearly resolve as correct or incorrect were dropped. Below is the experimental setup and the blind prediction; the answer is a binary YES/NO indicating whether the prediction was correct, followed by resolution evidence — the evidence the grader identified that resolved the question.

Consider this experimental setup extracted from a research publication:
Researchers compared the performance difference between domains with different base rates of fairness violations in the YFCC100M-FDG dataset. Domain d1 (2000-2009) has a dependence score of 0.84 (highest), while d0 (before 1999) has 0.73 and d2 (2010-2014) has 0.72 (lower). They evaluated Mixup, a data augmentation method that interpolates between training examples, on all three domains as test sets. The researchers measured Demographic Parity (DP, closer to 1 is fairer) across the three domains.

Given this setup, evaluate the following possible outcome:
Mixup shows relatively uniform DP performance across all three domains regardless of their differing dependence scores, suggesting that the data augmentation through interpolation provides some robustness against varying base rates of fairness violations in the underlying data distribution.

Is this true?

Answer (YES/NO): NO